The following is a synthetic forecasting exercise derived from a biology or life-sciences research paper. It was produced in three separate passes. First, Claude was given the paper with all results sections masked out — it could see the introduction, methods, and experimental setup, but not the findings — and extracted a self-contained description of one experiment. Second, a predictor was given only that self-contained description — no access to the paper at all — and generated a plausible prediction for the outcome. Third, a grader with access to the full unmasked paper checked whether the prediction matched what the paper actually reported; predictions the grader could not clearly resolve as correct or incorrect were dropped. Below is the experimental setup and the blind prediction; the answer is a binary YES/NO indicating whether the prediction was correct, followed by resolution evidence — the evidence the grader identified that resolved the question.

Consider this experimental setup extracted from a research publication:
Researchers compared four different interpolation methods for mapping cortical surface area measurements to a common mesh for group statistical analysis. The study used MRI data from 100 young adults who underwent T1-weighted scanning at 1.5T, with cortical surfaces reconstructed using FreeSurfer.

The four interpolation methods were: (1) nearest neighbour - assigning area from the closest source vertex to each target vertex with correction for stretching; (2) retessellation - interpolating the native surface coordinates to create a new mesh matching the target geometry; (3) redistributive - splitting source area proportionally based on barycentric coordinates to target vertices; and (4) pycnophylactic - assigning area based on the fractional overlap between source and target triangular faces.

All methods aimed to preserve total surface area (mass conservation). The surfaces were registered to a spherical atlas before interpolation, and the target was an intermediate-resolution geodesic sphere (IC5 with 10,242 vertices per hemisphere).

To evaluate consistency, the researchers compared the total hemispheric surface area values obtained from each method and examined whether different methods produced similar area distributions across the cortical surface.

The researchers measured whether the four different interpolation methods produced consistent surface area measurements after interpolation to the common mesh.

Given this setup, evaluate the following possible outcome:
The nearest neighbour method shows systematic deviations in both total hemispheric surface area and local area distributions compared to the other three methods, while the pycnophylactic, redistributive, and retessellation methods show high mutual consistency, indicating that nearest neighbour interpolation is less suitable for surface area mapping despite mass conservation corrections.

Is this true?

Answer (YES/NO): NO